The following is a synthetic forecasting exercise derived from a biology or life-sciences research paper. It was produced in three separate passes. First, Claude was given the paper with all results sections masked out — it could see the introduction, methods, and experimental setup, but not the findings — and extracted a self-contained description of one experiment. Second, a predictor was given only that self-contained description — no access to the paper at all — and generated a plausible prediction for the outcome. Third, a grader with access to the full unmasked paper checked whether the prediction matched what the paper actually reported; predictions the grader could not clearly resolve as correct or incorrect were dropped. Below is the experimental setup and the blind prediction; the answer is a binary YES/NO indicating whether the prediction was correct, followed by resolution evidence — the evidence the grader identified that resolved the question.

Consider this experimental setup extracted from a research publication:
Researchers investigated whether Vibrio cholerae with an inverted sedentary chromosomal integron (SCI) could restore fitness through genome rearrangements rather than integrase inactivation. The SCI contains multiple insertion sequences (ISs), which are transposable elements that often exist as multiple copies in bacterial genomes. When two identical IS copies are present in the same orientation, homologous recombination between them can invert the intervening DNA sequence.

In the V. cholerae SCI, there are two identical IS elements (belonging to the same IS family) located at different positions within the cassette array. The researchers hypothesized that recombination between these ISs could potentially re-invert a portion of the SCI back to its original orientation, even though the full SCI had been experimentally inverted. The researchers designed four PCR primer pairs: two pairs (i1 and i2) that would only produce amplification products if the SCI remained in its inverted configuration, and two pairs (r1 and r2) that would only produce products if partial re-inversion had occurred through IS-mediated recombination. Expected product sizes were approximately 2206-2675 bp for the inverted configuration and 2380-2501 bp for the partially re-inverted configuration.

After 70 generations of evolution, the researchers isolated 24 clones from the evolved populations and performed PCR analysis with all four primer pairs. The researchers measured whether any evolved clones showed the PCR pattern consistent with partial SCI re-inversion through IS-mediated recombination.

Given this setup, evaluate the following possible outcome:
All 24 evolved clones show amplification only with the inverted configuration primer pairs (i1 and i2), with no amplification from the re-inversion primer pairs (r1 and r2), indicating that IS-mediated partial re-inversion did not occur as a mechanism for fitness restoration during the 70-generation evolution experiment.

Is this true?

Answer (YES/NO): NO